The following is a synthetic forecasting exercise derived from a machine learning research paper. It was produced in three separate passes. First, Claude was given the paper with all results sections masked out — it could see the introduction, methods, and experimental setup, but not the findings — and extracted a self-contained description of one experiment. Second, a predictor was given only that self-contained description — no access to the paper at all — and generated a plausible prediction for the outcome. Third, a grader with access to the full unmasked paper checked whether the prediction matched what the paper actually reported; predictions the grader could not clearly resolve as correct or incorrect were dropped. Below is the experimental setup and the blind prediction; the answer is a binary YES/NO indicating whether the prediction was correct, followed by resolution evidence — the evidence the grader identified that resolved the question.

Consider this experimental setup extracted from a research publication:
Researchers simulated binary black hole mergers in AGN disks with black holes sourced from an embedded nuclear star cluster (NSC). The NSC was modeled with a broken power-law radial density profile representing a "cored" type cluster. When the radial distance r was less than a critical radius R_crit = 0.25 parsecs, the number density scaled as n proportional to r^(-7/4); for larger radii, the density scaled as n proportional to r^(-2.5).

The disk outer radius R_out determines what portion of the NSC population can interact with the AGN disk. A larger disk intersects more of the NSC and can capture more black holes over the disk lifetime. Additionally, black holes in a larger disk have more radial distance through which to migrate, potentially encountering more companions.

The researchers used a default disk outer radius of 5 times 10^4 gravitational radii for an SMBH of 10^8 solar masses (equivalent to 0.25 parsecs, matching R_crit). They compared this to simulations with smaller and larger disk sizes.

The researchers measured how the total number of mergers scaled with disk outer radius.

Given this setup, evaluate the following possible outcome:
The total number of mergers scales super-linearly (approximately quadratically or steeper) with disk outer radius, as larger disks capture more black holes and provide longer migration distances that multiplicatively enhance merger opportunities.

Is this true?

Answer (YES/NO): NO